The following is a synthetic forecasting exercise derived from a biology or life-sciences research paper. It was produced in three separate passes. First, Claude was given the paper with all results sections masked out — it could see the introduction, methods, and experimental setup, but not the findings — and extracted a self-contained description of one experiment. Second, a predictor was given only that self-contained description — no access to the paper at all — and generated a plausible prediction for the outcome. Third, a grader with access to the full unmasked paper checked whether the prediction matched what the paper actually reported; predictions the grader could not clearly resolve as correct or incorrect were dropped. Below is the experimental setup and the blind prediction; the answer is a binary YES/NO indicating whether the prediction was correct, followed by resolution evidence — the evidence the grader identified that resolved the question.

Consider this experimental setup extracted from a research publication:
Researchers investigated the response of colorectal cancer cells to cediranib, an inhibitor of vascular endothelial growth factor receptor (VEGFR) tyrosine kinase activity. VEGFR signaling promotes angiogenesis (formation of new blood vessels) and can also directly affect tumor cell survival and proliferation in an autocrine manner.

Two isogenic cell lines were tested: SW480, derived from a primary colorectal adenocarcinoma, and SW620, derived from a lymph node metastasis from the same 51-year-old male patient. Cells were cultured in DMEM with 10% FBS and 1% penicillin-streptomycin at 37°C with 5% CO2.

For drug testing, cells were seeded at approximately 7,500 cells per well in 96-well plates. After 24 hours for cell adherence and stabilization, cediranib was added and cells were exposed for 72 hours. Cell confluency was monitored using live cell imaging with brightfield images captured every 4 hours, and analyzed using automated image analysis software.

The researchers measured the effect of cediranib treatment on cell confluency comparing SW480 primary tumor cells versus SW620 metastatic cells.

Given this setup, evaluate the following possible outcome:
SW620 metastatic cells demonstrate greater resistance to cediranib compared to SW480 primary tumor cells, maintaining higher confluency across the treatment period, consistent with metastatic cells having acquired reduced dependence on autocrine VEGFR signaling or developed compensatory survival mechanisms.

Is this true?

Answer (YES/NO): NO